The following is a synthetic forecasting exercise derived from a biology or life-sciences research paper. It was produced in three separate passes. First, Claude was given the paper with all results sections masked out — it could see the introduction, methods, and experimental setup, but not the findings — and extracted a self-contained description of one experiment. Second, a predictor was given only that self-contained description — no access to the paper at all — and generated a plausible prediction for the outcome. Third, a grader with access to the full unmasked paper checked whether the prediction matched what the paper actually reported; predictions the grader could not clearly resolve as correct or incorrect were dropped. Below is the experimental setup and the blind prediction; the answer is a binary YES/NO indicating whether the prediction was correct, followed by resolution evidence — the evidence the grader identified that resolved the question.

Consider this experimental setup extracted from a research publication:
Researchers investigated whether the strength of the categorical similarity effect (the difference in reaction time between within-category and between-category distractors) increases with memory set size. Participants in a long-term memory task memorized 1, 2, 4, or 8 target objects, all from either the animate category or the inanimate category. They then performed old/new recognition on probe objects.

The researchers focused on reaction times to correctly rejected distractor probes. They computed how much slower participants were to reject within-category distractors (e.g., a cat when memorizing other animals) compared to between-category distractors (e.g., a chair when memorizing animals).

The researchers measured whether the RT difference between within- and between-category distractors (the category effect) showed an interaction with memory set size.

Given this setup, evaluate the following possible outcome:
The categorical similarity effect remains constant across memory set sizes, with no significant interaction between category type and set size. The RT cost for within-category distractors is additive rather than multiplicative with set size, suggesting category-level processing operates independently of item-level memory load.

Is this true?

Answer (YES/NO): NO